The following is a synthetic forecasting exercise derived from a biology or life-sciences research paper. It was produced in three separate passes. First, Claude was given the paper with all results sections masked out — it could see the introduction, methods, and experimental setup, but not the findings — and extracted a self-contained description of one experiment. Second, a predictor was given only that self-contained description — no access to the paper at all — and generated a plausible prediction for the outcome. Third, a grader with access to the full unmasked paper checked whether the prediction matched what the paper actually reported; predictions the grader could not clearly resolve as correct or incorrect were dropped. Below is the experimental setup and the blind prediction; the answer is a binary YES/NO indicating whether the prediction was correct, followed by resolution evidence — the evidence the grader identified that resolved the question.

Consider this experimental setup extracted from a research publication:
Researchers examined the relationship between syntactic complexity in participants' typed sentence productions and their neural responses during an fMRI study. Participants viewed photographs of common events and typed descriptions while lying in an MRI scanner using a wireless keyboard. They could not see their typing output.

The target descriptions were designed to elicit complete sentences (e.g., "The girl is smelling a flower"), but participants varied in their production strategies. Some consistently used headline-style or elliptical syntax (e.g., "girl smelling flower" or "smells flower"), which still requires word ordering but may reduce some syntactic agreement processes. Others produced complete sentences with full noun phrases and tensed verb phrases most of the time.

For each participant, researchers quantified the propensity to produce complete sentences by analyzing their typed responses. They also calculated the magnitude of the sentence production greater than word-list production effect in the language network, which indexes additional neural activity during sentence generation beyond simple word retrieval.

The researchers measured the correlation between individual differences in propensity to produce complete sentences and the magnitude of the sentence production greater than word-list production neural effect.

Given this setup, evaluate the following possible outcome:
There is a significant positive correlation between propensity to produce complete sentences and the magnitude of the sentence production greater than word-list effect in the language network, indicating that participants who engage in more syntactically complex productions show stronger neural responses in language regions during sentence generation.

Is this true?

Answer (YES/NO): NO